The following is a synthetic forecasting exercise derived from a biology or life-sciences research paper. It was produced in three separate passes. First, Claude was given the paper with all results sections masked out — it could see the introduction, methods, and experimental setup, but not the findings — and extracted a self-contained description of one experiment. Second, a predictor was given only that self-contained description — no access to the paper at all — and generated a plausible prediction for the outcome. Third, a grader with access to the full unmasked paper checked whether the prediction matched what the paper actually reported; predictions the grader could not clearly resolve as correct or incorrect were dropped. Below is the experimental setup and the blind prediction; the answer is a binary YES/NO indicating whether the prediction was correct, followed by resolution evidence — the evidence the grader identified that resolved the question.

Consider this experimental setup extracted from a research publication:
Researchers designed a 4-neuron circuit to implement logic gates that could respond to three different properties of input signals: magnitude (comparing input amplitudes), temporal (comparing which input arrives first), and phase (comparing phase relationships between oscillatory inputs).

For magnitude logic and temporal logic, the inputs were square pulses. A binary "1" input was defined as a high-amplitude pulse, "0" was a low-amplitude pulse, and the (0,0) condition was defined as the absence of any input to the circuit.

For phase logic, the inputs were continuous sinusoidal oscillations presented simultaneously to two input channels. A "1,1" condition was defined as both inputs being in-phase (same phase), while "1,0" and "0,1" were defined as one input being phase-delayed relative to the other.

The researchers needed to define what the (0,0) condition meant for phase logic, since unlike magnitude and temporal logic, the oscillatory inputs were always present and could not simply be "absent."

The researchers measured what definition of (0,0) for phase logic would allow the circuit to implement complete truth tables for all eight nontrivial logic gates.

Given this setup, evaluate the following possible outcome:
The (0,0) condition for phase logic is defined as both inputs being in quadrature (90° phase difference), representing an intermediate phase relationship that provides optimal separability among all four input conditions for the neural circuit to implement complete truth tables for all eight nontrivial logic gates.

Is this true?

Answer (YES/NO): NO